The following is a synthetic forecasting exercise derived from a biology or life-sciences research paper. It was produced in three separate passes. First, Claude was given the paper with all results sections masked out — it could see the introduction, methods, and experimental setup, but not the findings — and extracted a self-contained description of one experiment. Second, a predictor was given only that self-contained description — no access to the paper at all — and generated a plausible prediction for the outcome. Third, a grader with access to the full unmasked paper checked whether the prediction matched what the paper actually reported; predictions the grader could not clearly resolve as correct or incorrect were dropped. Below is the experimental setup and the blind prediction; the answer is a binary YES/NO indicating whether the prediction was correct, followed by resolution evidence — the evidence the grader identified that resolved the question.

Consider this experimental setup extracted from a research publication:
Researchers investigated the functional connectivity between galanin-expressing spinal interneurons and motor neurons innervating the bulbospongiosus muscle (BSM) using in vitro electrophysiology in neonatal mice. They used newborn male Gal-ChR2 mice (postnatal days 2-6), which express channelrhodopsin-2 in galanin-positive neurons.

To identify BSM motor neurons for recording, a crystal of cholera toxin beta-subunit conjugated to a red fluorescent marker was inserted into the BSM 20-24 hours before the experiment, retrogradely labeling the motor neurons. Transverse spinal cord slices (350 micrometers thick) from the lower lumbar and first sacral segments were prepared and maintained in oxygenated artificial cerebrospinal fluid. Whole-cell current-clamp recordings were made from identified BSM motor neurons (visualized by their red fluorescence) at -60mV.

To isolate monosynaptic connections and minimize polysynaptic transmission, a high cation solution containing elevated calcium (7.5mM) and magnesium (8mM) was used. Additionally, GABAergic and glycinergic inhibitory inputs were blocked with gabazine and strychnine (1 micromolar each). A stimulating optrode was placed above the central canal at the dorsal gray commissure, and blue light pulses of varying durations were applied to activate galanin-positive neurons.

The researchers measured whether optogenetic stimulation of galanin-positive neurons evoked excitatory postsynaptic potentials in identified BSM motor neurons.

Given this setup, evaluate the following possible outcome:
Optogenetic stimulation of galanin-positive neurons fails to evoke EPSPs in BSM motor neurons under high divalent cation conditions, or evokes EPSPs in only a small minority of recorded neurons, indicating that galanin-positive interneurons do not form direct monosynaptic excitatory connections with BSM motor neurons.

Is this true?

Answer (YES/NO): NO